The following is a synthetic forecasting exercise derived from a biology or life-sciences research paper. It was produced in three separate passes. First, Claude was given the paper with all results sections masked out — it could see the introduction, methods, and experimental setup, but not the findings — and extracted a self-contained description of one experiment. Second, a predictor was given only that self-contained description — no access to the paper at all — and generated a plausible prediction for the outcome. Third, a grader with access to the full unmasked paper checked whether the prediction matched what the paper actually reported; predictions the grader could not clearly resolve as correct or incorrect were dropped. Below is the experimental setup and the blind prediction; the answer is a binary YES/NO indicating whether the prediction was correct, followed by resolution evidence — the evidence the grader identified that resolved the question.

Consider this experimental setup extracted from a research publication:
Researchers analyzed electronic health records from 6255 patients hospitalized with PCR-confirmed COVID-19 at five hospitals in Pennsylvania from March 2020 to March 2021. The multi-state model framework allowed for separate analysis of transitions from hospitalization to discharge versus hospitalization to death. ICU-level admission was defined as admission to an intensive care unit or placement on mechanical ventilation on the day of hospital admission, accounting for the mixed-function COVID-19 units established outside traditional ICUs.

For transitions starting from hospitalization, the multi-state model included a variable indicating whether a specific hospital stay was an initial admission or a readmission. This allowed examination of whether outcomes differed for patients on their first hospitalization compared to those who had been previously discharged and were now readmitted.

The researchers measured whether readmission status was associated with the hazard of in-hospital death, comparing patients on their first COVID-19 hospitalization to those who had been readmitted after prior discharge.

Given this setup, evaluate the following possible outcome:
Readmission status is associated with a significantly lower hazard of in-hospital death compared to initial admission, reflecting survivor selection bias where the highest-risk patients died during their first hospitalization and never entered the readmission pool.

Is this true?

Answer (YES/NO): NO